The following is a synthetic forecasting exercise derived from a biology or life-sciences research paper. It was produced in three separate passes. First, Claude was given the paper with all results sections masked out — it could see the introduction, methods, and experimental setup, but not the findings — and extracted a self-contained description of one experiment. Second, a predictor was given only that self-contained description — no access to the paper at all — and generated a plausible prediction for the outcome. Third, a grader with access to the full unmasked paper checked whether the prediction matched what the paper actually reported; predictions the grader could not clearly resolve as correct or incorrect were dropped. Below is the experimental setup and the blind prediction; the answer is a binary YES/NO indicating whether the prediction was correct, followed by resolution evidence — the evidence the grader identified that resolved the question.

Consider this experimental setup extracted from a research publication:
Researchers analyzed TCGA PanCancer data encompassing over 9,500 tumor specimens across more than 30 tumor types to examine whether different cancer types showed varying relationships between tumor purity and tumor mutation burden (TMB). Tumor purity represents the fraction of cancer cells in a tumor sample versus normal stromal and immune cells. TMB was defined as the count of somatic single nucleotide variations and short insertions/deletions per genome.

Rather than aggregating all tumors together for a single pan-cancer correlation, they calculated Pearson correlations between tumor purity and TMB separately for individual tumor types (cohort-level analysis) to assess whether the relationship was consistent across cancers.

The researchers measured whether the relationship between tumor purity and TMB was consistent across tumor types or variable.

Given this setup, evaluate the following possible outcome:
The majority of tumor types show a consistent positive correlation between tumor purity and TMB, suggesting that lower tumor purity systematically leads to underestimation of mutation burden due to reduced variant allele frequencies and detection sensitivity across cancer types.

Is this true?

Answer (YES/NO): NO